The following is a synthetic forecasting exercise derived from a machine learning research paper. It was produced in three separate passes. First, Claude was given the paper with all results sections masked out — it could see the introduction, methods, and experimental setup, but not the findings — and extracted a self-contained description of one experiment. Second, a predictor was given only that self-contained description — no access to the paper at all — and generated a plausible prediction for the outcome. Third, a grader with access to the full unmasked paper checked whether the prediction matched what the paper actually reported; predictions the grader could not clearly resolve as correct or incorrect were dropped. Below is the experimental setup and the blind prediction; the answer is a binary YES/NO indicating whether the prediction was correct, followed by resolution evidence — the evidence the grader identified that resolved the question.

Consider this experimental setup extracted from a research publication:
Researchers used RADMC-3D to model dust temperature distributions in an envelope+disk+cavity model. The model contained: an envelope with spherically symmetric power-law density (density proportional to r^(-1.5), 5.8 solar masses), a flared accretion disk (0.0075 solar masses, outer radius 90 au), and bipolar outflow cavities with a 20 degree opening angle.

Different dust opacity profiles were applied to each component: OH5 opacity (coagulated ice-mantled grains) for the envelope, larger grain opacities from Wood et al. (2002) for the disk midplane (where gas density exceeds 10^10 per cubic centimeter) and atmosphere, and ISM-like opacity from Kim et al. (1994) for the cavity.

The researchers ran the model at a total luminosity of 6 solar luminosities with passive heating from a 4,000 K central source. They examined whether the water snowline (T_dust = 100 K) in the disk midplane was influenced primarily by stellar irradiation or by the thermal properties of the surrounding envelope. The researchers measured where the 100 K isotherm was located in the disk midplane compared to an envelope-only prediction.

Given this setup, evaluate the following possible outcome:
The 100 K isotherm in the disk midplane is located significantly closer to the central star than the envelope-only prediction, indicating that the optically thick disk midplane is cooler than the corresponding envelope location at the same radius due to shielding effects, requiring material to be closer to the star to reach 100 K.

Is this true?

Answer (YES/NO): YES